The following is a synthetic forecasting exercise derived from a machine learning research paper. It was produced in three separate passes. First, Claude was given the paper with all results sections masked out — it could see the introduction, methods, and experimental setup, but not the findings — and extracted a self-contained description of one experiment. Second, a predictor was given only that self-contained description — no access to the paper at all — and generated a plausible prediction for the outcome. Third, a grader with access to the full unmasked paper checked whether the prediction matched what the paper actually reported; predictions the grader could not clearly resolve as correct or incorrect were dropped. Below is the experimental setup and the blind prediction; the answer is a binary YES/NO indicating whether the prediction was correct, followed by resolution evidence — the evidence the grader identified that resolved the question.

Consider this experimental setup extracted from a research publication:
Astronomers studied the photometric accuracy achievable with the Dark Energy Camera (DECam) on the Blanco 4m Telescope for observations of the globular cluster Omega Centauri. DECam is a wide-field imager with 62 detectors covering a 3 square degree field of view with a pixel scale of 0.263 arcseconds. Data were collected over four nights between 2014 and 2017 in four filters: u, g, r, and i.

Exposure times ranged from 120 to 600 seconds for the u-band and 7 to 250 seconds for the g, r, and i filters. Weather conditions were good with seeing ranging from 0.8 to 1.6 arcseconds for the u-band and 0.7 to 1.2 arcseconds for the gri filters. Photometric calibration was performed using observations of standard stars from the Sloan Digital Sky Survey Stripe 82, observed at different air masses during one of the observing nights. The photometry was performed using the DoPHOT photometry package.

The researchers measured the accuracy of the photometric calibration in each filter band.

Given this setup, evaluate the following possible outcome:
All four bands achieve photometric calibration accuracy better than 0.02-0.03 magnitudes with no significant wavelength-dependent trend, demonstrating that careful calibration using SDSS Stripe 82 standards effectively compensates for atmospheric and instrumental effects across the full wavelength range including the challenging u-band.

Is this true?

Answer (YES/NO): NO